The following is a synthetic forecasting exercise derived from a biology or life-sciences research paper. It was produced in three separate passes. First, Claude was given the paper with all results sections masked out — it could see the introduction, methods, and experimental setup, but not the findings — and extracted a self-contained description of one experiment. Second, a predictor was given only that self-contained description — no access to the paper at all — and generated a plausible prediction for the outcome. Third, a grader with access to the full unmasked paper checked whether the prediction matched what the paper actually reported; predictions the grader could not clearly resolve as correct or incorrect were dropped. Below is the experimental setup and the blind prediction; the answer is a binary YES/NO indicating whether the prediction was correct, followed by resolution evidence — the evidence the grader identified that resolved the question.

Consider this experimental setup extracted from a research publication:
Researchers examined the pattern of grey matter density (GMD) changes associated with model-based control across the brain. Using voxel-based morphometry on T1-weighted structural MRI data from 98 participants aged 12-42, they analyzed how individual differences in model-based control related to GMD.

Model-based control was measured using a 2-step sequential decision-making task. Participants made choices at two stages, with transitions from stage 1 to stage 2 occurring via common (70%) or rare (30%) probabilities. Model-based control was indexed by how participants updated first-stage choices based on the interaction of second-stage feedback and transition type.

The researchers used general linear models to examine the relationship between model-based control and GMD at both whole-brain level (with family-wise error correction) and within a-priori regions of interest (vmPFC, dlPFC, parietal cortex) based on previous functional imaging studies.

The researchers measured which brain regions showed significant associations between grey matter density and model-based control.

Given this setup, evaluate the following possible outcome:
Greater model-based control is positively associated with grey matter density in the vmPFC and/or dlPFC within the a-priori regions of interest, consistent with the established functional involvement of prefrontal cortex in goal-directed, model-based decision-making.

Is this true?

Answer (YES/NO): NO